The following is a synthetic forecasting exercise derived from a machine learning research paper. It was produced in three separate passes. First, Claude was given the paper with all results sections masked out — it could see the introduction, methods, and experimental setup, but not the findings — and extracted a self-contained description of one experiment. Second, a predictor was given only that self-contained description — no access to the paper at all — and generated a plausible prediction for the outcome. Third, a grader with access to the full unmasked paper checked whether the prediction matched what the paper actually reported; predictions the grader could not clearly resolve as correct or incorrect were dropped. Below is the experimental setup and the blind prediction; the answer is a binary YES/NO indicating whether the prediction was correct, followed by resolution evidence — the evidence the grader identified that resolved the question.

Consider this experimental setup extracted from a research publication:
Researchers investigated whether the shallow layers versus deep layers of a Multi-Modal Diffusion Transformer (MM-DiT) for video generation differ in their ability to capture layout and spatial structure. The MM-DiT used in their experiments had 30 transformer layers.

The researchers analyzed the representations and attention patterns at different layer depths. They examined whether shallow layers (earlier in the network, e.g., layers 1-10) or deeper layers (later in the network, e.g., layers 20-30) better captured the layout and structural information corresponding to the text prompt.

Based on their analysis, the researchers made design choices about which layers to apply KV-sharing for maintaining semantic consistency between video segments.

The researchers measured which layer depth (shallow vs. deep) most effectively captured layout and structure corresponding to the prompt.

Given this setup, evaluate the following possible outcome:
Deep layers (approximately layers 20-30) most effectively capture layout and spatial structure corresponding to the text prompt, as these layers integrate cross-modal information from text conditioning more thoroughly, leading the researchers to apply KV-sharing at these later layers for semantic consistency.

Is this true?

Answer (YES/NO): YES